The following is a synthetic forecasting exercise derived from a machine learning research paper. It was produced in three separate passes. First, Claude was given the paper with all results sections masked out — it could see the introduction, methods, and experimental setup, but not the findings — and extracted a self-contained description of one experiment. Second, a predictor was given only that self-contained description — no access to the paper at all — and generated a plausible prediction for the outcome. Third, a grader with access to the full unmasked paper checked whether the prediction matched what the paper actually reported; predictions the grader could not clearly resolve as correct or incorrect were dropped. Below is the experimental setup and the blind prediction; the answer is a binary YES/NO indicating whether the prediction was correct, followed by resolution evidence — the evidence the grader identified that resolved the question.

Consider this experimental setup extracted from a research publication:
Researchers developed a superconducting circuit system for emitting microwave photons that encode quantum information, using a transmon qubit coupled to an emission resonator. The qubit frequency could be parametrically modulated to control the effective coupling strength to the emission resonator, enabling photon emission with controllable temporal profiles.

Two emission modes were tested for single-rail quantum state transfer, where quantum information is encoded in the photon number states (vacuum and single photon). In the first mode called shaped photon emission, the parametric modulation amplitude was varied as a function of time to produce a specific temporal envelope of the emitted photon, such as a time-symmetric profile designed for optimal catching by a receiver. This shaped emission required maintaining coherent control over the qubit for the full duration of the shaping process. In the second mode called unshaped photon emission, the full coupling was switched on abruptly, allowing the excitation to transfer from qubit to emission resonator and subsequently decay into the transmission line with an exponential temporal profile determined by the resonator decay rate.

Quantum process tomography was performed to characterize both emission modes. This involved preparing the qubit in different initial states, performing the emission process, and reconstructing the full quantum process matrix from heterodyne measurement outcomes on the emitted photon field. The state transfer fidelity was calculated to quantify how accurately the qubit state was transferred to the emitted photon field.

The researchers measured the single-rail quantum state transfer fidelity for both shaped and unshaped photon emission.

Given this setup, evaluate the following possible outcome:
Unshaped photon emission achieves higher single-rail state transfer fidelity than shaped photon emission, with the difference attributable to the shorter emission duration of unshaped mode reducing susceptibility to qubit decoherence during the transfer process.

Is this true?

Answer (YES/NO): YES